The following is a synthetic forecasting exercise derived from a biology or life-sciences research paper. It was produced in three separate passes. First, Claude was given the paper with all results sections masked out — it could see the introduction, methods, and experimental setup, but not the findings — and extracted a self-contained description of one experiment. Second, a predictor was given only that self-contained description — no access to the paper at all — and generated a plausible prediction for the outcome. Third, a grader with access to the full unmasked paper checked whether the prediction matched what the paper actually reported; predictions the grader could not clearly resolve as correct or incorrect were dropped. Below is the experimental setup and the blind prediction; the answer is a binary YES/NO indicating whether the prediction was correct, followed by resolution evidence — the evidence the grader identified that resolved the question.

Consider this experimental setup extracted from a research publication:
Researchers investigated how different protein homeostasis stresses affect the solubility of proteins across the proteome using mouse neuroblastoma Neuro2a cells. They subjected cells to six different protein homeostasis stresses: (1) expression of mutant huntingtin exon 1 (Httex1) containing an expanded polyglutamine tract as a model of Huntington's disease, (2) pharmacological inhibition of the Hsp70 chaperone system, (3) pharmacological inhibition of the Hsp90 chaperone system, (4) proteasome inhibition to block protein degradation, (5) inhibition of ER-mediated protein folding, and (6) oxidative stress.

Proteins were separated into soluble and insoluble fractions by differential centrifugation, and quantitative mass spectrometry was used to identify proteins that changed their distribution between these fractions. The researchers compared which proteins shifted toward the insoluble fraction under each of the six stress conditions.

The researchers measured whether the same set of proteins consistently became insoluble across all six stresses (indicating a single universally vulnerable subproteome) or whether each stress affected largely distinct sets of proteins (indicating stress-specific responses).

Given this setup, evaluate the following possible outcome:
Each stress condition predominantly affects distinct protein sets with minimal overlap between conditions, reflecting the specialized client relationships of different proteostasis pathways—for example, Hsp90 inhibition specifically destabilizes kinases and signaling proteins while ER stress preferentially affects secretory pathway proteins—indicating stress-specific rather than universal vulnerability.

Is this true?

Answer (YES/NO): YES